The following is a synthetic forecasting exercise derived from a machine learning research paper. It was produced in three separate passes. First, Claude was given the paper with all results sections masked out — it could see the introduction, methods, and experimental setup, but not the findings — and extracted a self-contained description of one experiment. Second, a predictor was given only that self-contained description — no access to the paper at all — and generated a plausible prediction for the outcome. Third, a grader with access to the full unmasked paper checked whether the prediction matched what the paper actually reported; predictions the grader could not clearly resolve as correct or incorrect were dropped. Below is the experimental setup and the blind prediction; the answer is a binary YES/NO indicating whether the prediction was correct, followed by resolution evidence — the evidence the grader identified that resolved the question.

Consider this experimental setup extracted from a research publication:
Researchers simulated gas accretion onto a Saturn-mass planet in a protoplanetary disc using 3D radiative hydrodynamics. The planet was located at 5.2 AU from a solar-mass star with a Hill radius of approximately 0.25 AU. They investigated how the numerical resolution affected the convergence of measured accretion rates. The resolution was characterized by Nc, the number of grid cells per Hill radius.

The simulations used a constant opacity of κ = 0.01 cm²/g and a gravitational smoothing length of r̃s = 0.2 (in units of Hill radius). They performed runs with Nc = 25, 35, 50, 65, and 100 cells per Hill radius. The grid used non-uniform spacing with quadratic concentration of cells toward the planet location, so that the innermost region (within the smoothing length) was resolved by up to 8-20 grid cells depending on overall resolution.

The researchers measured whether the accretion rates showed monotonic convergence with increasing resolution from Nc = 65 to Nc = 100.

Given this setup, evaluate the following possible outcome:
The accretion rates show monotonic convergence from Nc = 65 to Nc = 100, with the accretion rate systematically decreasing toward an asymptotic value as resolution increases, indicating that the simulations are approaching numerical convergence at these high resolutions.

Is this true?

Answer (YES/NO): NO